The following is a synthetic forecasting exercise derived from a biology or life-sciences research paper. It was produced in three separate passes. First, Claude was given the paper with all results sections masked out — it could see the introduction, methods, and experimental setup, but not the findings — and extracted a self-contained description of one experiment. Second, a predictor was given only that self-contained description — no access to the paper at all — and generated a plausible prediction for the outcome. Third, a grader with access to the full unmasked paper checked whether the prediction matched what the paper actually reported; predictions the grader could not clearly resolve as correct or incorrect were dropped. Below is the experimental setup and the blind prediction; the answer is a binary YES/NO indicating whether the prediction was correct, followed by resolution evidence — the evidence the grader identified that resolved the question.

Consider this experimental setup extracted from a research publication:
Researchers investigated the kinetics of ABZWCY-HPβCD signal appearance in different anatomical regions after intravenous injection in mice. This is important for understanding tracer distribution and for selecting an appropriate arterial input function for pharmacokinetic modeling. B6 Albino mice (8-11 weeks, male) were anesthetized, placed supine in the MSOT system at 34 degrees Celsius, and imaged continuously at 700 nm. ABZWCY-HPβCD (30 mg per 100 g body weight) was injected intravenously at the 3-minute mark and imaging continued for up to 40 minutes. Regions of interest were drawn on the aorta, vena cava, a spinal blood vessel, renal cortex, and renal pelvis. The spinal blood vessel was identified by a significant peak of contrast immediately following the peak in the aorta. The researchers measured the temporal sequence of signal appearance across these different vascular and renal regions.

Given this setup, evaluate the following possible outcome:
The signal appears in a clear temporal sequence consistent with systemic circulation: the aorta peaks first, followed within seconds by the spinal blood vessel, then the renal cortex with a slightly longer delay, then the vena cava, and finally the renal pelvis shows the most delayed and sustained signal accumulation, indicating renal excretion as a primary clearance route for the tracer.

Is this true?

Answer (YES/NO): NO